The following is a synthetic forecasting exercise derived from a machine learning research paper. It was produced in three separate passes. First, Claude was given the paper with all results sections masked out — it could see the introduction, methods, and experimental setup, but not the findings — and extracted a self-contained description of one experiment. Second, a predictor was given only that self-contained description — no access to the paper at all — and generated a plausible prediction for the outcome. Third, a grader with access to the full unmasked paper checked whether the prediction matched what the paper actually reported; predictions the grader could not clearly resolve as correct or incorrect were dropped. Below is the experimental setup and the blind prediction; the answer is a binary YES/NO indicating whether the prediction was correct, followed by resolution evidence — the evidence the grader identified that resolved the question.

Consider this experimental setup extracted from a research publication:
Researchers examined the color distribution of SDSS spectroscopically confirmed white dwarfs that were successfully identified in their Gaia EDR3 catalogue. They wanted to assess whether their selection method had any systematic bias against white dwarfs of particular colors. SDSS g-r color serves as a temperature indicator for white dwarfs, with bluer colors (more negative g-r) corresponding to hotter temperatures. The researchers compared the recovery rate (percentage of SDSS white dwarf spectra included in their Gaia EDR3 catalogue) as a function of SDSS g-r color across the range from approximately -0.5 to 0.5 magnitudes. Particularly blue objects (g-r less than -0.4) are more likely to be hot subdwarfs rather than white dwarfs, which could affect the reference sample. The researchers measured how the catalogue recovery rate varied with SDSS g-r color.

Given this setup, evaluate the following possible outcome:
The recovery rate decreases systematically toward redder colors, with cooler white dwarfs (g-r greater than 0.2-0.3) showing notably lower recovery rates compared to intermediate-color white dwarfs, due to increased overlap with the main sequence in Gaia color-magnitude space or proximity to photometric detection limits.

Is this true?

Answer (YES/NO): NO